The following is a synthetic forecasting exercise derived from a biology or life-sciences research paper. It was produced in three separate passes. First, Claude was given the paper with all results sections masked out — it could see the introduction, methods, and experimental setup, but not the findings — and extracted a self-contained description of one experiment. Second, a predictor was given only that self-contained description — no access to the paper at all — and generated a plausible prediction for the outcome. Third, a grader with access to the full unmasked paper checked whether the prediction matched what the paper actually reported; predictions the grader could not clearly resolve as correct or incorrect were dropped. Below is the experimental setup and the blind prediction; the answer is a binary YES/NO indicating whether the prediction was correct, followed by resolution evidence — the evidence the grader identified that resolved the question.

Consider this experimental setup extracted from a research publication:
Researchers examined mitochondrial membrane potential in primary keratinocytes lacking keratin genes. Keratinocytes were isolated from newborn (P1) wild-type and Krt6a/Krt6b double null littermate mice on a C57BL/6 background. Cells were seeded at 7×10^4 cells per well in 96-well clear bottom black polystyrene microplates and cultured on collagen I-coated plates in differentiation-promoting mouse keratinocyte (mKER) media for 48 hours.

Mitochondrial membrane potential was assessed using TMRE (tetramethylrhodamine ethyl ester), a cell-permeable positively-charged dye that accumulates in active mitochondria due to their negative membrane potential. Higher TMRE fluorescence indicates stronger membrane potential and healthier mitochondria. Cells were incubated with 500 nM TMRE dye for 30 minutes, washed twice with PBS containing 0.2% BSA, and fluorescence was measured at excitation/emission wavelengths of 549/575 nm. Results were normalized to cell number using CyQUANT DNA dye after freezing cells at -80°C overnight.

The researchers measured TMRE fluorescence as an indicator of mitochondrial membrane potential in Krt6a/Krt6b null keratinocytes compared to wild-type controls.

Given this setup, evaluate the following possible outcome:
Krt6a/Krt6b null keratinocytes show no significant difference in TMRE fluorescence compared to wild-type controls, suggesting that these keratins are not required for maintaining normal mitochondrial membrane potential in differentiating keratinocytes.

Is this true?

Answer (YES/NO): NO